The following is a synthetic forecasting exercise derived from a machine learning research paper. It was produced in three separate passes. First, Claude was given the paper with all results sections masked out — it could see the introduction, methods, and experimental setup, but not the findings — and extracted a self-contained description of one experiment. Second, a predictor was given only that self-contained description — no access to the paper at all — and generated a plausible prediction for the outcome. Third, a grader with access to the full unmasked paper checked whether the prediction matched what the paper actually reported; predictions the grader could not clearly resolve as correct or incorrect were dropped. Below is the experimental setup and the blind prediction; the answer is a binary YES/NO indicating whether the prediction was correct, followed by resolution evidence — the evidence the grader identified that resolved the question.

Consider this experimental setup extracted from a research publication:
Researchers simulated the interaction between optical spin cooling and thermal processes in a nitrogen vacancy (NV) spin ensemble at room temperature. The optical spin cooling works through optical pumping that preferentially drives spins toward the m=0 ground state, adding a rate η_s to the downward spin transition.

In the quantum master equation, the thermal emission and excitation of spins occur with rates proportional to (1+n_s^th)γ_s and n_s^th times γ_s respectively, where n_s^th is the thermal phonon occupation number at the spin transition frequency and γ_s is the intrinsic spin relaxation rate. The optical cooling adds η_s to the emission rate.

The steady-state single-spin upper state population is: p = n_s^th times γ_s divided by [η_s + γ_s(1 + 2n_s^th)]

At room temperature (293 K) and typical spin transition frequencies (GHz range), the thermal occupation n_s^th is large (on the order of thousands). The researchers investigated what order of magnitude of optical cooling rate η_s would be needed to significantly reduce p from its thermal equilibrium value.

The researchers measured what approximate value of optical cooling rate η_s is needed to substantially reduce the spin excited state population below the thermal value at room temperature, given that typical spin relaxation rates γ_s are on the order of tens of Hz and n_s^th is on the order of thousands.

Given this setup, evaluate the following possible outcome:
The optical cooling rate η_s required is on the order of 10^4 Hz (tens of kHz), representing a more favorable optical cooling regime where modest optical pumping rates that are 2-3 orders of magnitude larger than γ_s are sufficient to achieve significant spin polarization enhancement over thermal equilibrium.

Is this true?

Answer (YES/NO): YES